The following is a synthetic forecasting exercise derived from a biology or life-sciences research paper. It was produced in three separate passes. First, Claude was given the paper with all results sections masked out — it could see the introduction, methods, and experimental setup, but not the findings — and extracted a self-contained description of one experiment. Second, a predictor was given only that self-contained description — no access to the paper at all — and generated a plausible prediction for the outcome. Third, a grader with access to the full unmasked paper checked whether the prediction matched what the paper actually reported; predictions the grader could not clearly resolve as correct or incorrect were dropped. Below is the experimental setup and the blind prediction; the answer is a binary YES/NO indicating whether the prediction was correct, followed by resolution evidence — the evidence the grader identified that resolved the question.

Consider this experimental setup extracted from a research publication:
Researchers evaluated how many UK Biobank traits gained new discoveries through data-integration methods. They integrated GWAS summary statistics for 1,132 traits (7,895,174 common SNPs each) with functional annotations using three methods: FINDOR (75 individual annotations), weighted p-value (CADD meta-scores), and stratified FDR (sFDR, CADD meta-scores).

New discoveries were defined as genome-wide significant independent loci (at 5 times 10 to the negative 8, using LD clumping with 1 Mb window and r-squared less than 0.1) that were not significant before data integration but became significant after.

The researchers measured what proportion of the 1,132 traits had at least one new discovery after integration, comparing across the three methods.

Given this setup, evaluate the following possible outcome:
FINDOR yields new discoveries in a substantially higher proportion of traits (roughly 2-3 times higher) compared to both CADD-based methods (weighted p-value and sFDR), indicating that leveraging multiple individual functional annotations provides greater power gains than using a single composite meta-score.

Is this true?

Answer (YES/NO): NO